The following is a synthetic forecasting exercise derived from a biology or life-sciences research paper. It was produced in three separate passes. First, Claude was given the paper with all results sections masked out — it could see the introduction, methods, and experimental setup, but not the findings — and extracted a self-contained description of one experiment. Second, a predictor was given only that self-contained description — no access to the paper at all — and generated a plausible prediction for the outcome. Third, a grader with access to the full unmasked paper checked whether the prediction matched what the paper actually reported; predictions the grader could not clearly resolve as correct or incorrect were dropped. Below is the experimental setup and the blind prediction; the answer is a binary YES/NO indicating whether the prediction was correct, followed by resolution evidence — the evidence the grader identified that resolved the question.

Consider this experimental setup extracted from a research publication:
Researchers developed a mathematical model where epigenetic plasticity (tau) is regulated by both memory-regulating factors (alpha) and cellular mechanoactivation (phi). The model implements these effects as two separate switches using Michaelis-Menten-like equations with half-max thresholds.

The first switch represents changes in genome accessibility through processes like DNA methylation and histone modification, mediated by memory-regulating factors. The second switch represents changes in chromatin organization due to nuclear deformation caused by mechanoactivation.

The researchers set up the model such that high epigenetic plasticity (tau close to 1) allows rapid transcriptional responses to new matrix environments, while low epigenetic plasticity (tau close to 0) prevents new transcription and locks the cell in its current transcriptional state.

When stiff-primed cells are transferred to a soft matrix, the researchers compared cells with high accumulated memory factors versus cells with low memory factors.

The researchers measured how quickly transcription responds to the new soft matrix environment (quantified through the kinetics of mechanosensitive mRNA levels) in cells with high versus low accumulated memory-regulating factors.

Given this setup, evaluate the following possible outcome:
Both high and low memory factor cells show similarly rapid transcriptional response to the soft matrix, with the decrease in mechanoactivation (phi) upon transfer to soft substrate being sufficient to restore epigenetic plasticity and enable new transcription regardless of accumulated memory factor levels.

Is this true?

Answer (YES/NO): NO